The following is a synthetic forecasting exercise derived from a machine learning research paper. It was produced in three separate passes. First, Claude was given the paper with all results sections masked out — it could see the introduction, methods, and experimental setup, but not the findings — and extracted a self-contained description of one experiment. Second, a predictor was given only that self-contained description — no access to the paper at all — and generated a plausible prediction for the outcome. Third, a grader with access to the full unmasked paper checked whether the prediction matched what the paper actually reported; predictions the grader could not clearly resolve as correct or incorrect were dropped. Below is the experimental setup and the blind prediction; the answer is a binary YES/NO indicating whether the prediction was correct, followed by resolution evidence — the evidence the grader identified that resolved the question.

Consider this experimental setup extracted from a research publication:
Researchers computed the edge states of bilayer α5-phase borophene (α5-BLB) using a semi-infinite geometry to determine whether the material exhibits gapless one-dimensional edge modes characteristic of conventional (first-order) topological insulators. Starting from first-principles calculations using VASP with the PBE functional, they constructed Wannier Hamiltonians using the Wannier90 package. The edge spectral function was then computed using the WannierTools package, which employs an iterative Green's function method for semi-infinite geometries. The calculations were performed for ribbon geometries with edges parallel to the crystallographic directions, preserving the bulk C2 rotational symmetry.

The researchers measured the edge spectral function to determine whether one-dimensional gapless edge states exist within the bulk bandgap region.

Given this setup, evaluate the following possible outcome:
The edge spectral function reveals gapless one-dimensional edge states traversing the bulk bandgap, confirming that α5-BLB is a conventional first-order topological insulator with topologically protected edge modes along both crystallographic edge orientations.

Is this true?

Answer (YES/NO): NO